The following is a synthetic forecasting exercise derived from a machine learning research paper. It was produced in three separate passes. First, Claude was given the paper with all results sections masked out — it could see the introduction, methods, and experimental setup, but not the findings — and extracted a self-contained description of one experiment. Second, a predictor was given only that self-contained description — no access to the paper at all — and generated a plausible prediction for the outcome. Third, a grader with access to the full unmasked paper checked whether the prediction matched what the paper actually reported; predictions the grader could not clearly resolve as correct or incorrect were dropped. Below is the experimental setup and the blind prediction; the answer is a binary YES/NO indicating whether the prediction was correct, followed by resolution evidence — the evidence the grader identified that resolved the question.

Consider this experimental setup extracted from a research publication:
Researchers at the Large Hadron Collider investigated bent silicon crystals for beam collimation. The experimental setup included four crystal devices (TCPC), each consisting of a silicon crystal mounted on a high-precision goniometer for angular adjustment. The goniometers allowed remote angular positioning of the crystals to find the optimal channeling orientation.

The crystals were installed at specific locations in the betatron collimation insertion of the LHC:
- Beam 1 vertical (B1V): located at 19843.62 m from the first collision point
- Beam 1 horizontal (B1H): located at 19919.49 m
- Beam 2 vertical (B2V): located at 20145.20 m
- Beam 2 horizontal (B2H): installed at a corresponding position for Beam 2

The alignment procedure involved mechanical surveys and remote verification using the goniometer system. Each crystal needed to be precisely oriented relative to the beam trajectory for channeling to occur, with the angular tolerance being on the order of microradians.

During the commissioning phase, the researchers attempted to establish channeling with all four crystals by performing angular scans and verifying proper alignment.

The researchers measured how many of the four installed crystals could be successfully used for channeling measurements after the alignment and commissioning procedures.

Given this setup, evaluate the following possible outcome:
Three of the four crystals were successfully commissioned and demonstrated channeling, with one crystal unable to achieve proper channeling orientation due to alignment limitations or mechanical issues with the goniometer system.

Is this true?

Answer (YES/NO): YES